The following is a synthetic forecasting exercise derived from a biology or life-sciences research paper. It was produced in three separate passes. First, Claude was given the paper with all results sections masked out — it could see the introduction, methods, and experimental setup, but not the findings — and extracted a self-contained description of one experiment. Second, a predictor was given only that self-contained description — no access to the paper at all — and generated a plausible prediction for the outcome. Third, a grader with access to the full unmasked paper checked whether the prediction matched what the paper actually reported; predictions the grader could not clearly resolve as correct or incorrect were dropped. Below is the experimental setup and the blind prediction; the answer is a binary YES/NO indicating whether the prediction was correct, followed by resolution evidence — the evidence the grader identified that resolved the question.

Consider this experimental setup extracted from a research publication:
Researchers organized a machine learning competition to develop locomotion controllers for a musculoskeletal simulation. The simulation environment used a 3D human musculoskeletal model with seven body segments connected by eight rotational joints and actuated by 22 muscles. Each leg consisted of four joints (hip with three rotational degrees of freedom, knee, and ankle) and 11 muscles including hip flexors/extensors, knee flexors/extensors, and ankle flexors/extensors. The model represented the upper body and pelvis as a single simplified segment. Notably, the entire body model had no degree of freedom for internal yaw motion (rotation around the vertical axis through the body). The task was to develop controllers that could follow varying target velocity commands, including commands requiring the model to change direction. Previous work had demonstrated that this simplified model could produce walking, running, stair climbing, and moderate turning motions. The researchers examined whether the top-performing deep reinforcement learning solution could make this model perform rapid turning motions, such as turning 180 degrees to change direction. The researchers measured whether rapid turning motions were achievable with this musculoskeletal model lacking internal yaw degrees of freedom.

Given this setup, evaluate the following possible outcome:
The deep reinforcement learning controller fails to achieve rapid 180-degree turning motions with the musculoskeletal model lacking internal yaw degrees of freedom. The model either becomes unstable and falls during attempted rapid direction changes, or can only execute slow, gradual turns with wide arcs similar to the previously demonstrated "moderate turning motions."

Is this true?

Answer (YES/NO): NO